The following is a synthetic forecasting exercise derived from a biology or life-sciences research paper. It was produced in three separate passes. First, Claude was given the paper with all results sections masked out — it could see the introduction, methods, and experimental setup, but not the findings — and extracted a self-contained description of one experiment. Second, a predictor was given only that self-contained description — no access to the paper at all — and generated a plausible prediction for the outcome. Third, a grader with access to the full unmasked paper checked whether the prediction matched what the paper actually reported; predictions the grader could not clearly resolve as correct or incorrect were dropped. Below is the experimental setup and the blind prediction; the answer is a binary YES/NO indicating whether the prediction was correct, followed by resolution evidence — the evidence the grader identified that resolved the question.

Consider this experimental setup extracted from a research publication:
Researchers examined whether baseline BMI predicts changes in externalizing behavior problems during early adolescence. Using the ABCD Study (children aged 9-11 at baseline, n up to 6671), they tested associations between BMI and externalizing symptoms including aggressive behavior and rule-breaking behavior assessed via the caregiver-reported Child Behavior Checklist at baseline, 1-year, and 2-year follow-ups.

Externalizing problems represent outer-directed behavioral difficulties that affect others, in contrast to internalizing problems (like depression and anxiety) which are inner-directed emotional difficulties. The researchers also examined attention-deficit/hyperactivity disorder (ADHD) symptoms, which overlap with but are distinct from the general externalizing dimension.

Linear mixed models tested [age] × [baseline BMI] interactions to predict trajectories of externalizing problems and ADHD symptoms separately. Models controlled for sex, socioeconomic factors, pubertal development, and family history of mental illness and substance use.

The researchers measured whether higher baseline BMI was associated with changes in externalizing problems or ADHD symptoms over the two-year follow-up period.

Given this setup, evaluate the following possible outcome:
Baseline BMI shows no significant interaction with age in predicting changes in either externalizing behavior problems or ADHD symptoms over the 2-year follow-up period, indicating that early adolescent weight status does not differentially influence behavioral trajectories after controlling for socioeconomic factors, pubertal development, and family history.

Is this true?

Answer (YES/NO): YES